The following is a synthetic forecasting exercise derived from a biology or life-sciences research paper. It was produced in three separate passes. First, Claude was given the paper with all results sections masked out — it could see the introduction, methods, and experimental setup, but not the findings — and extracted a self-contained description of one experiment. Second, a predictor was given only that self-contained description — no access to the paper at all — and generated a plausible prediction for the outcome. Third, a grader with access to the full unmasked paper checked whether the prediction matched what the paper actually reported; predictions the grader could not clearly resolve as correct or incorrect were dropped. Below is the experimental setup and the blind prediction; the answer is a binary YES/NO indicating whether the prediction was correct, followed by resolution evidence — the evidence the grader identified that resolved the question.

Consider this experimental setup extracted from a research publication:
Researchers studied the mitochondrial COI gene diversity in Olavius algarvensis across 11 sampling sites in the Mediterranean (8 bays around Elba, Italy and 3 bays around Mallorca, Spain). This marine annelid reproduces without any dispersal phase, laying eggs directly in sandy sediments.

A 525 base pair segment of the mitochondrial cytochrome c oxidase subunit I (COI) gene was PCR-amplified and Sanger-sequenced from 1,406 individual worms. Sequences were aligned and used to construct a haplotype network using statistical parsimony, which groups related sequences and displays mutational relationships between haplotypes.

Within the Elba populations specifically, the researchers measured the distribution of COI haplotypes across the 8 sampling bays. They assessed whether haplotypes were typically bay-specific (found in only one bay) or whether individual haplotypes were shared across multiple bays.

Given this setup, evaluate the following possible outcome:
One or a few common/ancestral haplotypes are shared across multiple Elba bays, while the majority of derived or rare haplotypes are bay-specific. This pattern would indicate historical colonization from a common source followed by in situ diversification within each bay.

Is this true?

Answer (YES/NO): NO